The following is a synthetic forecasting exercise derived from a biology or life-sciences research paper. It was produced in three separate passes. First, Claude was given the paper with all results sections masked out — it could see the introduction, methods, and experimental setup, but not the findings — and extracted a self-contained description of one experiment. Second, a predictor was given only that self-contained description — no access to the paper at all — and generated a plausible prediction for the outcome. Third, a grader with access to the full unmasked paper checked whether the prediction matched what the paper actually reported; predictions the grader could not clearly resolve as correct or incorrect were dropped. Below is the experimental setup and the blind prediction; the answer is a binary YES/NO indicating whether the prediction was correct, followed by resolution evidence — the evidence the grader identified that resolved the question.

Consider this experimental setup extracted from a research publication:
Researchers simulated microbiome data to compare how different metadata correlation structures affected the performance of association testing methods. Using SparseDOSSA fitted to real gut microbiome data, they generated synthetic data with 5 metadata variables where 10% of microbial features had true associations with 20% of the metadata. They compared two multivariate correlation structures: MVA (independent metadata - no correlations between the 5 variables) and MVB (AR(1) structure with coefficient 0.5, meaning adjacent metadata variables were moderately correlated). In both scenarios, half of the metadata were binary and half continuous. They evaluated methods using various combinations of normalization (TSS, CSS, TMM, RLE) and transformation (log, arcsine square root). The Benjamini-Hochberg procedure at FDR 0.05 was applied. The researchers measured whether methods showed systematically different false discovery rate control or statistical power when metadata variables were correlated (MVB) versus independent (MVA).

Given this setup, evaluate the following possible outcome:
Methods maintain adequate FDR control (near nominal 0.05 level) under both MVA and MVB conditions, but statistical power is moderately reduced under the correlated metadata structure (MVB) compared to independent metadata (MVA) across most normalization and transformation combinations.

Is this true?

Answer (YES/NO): NO